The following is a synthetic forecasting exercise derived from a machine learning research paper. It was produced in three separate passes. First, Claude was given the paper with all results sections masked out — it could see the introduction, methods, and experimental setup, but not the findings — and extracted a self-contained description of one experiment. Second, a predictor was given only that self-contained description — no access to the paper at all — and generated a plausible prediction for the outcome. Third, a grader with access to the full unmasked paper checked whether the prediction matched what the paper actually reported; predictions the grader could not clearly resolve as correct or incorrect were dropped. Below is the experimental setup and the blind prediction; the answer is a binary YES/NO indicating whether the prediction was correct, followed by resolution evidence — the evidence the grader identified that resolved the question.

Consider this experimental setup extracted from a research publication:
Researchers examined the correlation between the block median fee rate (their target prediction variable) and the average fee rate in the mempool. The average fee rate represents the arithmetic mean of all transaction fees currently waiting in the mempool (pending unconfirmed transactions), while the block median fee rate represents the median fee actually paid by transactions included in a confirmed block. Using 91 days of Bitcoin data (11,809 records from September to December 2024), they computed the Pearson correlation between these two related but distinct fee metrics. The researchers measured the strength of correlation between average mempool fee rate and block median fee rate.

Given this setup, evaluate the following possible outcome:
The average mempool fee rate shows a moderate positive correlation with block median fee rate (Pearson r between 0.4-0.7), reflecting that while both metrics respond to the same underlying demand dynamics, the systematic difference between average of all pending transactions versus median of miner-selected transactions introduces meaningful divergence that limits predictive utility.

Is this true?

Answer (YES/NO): NO